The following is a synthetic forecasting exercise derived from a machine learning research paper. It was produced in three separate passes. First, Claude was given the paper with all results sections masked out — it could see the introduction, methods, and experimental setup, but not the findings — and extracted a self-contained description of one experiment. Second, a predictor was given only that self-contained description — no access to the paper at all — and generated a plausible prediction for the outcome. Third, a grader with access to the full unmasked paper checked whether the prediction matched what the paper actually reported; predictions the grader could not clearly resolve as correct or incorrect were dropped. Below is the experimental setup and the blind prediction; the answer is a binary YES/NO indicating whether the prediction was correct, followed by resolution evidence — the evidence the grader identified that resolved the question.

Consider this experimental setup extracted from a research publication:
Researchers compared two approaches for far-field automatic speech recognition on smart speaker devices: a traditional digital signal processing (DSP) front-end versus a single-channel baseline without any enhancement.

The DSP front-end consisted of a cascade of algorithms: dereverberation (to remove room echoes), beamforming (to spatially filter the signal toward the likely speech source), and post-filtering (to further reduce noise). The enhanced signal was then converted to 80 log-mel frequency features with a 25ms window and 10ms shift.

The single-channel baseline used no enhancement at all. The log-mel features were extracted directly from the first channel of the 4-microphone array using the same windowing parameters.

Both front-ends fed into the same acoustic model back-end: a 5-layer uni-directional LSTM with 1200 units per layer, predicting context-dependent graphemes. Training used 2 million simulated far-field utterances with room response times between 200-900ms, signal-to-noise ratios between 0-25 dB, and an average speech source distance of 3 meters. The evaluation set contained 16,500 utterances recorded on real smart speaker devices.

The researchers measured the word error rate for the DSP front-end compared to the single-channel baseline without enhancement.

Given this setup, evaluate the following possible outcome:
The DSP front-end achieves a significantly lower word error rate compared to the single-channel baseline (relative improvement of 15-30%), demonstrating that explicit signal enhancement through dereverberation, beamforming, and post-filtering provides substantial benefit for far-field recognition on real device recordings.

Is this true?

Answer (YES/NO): NO